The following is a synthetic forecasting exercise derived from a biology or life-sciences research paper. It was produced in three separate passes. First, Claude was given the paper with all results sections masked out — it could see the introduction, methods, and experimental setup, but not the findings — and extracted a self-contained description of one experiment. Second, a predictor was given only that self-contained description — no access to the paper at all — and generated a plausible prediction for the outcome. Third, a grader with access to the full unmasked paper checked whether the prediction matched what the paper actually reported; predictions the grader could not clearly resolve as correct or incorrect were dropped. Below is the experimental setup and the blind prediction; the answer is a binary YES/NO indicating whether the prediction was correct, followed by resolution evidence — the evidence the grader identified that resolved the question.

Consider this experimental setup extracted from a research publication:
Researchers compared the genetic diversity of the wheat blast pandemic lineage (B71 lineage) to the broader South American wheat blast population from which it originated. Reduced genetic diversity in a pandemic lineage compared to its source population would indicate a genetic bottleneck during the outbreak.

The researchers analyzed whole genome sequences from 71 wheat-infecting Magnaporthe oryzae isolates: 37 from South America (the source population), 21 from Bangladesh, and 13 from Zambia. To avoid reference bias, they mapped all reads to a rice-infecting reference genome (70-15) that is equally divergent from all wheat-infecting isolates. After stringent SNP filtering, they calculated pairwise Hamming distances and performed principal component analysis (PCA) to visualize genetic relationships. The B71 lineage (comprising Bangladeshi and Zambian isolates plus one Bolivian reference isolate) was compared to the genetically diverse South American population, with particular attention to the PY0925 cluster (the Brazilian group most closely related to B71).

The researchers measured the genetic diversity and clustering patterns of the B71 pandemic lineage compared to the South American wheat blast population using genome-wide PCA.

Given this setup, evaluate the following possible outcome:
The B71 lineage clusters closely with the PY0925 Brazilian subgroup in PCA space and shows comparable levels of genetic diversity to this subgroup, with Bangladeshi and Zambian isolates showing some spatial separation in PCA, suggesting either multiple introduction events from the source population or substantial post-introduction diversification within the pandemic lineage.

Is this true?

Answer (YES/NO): NO